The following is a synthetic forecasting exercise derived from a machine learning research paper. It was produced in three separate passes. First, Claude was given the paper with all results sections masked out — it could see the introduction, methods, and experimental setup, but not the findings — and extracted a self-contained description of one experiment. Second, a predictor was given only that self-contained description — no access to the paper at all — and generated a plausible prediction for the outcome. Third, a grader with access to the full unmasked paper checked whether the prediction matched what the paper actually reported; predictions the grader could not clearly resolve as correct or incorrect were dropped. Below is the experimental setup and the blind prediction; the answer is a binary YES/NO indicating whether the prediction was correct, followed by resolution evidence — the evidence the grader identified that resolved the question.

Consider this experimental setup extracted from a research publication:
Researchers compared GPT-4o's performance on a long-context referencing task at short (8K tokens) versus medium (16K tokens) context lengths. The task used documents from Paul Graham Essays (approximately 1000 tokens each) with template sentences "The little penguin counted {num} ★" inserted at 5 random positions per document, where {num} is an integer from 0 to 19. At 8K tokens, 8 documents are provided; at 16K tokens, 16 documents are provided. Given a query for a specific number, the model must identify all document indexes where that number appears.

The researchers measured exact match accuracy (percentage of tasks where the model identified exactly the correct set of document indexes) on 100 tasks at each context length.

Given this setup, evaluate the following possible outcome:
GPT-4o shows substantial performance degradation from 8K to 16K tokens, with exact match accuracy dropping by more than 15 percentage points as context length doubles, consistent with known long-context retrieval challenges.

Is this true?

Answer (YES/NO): YES